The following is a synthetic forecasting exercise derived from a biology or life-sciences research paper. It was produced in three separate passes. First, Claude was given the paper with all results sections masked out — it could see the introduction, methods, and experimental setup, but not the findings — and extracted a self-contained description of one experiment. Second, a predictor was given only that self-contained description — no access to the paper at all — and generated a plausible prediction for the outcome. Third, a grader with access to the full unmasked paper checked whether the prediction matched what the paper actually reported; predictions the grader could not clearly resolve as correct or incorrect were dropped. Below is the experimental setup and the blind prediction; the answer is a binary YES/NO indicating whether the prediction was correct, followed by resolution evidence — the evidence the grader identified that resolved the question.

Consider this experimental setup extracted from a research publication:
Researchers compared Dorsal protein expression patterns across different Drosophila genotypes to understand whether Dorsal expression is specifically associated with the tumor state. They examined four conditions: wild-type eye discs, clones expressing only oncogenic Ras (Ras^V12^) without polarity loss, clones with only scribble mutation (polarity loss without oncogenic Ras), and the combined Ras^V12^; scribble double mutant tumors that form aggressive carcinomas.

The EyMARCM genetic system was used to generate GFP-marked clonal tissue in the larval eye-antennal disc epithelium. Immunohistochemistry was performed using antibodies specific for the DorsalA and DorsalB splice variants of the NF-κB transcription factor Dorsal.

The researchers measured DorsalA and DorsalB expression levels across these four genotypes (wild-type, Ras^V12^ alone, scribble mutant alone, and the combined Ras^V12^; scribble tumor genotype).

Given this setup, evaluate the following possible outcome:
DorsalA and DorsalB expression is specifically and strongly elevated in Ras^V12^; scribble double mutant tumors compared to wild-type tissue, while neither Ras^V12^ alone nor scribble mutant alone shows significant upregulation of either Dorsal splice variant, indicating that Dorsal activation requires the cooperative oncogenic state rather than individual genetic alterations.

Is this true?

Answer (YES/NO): NO